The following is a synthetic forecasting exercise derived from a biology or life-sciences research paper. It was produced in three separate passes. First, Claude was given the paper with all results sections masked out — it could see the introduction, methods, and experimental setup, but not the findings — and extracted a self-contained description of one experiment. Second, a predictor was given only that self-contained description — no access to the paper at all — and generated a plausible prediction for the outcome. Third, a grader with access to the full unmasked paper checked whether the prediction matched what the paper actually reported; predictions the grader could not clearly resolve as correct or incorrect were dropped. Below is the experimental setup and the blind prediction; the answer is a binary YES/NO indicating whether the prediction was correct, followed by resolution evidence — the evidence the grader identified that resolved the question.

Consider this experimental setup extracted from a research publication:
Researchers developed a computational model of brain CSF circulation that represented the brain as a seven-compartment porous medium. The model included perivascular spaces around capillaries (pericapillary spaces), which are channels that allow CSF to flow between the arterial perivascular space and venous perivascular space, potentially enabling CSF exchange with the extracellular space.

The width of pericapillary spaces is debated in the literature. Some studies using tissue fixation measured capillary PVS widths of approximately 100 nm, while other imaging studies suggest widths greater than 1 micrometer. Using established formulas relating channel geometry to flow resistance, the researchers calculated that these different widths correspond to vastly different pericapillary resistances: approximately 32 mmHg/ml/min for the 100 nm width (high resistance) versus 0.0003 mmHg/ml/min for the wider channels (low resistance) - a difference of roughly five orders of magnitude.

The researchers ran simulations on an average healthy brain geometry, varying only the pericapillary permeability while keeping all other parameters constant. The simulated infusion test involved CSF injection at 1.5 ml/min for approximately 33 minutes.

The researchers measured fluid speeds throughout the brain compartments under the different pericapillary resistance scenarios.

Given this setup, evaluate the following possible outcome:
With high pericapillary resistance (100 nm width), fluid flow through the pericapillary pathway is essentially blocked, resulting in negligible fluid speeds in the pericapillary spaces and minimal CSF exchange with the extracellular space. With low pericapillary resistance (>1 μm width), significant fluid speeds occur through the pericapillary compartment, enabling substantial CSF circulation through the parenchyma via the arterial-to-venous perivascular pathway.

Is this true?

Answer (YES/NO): NO